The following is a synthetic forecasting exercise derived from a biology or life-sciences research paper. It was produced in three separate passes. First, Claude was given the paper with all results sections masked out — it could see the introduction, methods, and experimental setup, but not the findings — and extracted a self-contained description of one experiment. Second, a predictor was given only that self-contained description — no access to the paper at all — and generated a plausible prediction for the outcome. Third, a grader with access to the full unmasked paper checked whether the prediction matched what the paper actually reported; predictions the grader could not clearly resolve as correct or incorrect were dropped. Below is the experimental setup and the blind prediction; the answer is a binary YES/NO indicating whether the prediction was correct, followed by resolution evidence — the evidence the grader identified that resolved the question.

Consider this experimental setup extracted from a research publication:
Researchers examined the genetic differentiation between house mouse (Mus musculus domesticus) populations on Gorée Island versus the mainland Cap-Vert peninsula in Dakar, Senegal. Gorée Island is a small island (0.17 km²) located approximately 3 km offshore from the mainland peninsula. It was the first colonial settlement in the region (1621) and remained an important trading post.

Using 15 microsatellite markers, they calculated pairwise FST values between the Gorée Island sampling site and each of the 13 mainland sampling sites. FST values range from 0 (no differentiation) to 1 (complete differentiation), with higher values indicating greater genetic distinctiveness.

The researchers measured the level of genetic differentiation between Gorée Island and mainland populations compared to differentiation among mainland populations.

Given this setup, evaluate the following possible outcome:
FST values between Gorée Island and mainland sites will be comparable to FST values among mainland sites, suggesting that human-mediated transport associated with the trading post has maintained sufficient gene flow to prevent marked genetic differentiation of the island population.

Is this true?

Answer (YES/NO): NO